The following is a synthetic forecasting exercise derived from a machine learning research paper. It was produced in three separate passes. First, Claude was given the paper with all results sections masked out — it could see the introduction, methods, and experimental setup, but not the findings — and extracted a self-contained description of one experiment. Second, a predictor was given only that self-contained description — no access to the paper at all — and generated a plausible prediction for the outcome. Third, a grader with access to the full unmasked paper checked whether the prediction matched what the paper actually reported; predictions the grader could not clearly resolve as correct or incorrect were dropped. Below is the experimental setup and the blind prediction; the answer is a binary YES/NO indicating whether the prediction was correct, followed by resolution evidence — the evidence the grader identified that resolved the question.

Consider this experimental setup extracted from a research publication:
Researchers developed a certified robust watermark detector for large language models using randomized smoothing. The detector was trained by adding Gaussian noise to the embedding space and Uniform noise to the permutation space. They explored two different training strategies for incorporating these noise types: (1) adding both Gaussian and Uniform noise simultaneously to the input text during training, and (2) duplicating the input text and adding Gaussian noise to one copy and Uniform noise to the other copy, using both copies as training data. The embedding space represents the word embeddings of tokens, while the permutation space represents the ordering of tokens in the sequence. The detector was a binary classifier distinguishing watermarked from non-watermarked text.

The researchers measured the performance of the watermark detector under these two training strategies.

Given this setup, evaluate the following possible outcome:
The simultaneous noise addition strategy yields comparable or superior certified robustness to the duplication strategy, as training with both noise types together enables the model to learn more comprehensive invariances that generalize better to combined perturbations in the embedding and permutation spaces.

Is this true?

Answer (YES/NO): NO